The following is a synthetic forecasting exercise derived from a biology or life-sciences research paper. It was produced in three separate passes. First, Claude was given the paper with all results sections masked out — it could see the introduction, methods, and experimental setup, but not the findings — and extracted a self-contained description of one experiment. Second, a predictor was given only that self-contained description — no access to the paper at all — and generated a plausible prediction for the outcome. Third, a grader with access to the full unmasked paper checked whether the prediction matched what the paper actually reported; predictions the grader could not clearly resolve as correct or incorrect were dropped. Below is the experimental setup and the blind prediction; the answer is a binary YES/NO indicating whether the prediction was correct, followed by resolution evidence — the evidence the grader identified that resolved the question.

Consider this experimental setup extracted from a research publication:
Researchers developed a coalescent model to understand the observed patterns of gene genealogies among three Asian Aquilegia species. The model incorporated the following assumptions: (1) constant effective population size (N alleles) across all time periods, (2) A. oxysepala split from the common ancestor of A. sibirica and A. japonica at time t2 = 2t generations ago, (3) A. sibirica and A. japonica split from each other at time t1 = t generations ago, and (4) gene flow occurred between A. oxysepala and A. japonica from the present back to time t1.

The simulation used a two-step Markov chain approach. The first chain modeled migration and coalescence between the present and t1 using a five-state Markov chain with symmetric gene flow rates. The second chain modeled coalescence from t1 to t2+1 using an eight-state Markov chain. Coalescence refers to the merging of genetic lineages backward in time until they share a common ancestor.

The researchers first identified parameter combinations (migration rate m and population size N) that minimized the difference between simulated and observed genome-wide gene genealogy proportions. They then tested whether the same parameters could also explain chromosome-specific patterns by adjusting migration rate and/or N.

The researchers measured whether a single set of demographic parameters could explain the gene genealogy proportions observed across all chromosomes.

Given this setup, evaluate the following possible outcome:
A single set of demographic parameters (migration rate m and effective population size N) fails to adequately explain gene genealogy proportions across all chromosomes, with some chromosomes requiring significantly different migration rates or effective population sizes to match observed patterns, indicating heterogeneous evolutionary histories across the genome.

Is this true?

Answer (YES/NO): YES